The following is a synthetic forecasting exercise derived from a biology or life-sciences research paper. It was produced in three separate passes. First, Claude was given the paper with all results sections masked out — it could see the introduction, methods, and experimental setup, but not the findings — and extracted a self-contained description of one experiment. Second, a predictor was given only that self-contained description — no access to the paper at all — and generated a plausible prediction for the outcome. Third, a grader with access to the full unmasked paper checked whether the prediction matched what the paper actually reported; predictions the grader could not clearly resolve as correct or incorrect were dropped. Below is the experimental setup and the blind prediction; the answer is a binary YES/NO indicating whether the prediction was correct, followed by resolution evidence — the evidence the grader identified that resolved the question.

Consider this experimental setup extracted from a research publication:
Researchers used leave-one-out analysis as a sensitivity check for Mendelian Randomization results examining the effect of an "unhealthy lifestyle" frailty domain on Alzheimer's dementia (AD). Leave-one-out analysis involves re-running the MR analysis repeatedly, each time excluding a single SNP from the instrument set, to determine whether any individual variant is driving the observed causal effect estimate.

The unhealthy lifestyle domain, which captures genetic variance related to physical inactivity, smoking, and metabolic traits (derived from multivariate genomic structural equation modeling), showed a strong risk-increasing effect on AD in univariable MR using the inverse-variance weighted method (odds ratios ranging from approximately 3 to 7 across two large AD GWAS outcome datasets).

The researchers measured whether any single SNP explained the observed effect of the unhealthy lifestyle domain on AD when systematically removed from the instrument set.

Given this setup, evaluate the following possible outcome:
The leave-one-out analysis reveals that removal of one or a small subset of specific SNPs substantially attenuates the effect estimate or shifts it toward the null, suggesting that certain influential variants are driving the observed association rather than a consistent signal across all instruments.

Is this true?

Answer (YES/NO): NO